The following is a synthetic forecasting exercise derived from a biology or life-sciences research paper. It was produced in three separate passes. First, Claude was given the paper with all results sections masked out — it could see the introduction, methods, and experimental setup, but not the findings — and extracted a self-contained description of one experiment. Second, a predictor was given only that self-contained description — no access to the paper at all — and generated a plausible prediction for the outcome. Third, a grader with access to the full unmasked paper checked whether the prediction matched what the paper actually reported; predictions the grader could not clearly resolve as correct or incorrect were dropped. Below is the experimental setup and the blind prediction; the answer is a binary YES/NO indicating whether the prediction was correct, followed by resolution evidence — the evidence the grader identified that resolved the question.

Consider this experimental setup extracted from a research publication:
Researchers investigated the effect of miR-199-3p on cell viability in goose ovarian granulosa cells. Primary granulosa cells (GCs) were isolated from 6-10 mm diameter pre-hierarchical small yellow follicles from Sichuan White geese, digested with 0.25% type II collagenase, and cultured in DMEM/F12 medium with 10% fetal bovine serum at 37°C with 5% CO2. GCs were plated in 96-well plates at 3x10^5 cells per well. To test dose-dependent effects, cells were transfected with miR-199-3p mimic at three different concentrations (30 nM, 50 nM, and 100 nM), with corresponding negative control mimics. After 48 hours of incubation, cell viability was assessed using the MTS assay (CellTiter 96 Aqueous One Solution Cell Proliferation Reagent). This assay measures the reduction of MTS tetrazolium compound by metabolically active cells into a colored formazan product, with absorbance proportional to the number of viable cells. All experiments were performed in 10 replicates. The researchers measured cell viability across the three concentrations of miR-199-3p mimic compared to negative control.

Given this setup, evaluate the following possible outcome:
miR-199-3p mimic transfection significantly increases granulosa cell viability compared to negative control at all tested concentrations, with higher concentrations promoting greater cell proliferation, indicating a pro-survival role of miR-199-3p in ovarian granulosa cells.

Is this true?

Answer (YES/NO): NO